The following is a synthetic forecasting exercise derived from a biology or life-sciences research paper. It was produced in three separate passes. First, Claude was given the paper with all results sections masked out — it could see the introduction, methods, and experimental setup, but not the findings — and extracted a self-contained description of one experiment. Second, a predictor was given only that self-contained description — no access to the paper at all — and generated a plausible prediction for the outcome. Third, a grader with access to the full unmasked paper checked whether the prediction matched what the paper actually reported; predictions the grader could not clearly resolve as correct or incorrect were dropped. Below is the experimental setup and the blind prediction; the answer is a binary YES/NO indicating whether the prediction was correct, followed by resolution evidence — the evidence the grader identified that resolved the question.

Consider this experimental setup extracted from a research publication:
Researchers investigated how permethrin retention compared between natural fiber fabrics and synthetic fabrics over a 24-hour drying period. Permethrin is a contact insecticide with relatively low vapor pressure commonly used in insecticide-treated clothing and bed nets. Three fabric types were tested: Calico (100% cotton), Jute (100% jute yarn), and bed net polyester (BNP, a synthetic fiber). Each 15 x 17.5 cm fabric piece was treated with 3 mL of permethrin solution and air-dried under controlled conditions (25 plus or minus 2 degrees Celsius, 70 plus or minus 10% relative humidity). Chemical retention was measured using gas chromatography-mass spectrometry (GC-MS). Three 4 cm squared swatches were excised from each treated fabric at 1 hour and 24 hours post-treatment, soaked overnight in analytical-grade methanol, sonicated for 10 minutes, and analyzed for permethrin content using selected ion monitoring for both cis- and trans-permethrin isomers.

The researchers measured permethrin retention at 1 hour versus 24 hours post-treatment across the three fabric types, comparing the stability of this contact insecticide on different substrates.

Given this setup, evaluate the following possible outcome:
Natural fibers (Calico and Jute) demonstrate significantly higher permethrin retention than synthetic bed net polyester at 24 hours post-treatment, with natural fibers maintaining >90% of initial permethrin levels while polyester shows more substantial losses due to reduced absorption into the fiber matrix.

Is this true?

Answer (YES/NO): NO